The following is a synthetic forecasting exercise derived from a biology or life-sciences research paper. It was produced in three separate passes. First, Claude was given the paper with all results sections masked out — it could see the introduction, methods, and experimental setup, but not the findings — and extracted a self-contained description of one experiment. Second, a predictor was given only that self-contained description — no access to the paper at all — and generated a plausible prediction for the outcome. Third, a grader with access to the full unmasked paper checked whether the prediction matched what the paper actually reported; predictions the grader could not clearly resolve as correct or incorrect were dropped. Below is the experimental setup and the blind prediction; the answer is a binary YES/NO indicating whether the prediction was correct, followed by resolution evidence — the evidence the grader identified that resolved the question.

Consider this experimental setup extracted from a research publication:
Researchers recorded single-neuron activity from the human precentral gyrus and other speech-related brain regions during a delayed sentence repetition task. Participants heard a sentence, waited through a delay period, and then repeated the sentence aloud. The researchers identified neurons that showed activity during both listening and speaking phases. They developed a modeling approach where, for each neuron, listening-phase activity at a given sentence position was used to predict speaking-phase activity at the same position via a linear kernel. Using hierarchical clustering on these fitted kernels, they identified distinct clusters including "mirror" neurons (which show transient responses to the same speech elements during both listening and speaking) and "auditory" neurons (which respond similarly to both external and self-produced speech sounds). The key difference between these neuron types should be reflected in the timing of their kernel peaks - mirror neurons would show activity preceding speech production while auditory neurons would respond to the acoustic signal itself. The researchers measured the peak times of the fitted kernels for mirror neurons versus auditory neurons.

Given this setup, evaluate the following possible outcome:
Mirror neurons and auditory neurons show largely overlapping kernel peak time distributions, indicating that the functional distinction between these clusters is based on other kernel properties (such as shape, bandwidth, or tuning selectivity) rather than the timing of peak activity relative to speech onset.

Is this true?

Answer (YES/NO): NO